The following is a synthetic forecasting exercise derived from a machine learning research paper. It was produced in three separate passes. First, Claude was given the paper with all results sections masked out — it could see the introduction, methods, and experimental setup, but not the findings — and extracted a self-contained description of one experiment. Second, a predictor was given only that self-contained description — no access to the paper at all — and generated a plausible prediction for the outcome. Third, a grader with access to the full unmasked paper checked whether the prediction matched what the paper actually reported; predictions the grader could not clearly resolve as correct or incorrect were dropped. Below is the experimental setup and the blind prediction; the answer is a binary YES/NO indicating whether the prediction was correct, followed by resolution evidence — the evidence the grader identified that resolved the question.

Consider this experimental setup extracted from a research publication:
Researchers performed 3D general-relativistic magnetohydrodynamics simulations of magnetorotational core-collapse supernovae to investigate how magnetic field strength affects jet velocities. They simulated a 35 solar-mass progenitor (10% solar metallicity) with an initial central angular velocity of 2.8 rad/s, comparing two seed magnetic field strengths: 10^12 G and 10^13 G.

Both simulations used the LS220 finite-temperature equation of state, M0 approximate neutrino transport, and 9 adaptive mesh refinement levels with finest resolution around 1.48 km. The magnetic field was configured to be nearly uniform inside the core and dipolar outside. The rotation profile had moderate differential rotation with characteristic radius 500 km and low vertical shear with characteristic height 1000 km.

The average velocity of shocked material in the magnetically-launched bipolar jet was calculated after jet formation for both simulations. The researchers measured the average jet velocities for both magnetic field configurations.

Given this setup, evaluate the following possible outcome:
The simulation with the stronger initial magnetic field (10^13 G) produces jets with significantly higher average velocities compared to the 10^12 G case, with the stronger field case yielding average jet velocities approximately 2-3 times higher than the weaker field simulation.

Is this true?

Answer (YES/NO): YES